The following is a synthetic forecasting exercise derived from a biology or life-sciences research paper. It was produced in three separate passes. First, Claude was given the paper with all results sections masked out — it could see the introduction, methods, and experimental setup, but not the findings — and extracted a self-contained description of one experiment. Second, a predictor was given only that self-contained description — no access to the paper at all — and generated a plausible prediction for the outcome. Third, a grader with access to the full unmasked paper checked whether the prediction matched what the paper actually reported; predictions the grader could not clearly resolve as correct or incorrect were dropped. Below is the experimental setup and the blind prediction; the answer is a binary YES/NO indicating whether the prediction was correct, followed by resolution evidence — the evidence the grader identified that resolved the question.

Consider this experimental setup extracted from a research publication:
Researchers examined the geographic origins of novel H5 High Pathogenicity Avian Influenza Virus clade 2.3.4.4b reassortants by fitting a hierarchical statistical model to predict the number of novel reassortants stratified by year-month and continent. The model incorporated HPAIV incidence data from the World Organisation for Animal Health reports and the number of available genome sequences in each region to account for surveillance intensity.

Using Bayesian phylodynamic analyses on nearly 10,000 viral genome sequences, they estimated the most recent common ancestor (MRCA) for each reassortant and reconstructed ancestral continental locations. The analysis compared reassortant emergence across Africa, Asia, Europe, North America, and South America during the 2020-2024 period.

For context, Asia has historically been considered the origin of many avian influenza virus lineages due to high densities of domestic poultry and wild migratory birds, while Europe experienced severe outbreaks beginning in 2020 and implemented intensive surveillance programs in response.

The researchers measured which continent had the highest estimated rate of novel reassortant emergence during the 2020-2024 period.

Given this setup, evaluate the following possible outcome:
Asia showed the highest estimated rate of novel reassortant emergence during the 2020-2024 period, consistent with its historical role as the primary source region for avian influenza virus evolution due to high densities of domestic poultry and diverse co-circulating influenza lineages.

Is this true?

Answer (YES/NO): YES